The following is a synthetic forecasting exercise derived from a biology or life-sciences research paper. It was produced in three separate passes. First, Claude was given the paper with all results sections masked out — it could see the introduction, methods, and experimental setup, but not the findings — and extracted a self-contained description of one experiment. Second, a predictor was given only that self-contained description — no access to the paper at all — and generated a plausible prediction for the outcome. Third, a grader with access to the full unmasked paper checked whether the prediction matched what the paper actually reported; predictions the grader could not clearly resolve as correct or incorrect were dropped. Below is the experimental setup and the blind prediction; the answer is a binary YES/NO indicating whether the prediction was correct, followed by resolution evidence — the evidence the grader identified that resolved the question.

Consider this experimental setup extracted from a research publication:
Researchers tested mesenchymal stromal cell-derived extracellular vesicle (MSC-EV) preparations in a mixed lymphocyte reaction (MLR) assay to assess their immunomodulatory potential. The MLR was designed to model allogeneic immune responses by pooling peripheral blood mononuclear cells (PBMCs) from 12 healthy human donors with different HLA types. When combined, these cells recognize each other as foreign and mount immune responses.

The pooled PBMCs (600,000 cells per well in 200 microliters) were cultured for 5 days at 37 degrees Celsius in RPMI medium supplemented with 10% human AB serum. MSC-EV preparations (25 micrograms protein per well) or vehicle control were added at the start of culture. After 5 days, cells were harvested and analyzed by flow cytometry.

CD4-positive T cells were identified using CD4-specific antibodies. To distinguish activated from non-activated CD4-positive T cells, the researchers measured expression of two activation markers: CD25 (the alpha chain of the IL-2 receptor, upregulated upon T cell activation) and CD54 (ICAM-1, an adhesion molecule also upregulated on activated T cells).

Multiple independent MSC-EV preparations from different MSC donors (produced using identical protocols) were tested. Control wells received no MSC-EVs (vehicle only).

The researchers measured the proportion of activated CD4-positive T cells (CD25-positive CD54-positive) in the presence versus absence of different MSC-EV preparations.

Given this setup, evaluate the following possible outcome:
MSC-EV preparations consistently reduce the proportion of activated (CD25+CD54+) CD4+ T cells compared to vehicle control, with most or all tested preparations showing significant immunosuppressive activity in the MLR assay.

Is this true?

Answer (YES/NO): NO